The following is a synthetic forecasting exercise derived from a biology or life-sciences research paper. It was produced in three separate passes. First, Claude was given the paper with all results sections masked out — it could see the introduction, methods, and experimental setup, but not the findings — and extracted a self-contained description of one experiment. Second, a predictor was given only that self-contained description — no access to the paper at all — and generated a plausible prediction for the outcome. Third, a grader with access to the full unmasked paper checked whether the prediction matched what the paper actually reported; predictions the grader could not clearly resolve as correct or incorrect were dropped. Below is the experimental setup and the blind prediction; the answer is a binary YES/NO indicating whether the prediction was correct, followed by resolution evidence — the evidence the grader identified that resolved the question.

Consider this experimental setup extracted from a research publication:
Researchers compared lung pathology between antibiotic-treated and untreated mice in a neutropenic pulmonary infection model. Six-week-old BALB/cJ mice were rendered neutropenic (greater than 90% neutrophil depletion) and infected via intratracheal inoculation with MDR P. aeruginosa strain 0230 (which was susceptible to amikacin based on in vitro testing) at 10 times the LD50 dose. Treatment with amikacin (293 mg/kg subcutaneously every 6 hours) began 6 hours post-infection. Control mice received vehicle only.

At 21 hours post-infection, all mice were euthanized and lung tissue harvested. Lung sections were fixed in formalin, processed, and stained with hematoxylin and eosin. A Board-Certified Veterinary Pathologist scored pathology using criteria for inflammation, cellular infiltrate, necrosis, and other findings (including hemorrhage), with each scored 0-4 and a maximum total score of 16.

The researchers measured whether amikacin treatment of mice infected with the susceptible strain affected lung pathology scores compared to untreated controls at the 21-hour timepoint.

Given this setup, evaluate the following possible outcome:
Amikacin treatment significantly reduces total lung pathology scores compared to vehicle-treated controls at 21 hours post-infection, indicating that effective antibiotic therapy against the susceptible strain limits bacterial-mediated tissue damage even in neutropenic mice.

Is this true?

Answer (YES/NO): NO